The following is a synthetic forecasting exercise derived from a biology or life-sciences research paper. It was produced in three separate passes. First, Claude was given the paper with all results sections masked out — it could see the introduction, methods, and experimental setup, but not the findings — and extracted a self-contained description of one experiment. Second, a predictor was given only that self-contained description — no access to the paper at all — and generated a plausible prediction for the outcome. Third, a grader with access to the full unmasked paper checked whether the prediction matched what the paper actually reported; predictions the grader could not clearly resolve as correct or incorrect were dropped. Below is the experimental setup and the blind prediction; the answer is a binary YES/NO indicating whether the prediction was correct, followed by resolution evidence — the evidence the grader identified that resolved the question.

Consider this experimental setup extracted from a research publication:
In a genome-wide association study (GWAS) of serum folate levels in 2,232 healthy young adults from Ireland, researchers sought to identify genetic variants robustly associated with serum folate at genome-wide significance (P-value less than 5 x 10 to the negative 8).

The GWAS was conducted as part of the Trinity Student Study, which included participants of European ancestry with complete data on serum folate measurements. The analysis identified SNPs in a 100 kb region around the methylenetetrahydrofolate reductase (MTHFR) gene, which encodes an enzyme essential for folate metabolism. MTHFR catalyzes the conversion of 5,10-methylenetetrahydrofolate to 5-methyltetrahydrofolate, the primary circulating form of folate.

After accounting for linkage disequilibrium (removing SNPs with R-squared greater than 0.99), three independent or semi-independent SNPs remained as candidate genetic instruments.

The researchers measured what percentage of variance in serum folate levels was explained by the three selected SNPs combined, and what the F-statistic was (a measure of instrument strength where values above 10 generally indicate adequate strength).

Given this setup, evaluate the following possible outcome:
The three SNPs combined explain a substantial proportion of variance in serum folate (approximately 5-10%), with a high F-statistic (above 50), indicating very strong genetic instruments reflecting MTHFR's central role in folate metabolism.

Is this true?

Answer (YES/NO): NO